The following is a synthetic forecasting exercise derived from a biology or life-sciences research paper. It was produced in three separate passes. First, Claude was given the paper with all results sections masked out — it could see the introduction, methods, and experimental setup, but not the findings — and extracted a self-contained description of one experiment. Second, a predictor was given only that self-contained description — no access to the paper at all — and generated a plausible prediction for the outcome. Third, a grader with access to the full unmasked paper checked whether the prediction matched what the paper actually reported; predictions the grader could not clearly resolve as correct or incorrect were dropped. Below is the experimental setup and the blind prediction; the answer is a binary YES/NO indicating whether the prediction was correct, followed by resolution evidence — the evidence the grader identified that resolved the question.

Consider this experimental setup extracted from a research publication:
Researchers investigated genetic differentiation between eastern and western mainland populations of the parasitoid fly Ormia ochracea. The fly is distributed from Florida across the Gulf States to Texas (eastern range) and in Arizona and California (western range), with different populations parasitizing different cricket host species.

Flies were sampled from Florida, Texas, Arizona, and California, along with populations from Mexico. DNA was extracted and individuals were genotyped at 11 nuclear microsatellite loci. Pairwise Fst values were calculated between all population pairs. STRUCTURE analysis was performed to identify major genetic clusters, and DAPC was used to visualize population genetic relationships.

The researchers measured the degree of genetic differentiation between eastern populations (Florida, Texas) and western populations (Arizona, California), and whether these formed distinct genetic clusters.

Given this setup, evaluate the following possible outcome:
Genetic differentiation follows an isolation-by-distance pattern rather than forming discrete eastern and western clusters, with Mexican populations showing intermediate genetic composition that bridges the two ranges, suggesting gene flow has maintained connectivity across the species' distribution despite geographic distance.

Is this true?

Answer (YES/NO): YES